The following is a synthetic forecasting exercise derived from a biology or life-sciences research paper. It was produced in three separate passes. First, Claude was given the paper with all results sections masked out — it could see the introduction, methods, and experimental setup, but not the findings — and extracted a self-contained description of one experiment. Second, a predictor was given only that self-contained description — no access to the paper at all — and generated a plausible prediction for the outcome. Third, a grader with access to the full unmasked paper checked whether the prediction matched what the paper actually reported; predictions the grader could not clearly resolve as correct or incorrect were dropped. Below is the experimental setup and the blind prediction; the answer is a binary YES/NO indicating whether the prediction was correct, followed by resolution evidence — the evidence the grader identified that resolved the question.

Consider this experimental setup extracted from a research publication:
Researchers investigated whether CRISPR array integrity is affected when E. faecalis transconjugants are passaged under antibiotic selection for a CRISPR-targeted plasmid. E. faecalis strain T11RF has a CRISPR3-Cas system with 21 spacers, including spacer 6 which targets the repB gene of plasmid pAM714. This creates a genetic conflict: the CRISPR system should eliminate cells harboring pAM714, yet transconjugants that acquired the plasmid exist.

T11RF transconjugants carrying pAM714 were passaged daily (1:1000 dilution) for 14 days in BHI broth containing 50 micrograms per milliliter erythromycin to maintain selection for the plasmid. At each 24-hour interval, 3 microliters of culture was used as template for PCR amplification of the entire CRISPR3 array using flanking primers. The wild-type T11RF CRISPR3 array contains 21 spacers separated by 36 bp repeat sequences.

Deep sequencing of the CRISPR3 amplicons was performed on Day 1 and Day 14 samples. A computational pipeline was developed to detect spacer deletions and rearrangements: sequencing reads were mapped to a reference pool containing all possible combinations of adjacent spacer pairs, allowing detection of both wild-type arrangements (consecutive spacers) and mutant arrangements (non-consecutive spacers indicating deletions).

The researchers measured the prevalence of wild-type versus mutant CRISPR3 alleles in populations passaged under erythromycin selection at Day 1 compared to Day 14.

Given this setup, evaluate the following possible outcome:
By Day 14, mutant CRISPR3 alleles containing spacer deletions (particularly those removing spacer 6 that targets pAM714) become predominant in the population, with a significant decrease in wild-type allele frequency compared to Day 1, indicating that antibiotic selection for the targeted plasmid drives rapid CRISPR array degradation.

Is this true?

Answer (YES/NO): YES